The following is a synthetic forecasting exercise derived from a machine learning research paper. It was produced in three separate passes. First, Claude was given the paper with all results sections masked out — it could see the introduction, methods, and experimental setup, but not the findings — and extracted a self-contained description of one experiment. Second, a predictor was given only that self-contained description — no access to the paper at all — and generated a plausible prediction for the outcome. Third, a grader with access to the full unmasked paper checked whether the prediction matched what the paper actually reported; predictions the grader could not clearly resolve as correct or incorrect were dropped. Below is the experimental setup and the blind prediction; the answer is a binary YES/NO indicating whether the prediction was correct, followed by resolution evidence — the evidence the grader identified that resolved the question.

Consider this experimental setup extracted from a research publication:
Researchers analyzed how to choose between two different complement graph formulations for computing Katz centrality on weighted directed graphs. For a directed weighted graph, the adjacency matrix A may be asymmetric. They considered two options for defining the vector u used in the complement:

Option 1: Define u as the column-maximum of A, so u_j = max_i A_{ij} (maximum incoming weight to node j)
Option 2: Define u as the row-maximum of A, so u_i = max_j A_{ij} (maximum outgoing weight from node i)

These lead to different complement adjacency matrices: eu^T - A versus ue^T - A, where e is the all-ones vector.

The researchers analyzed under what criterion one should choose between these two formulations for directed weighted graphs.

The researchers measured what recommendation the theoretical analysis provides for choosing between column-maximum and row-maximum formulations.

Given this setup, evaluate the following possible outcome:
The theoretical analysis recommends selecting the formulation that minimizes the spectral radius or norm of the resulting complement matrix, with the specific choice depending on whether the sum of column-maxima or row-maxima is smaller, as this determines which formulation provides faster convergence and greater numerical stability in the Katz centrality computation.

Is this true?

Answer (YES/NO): NO